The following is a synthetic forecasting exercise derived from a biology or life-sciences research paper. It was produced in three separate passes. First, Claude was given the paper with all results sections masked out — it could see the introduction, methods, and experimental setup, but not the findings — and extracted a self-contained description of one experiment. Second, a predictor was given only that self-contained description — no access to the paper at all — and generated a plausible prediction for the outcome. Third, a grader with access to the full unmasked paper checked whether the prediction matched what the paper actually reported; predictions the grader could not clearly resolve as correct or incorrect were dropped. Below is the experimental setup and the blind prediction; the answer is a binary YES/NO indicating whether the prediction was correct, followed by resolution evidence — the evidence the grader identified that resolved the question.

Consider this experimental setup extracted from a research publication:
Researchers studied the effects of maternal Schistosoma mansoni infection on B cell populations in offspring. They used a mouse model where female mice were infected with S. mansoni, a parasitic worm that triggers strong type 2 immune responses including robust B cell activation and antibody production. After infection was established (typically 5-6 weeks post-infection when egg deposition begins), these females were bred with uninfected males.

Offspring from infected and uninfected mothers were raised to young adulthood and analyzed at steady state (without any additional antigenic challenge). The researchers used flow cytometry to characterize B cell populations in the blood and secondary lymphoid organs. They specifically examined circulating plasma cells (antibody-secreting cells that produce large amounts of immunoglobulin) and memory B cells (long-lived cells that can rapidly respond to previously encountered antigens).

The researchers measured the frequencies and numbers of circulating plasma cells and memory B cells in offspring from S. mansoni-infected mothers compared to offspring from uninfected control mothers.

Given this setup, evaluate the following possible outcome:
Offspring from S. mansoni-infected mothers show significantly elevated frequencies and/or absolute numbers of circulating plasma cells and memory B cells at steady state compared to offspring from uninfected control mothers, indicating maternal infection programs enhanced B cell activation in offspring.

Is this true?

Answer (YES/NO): NO